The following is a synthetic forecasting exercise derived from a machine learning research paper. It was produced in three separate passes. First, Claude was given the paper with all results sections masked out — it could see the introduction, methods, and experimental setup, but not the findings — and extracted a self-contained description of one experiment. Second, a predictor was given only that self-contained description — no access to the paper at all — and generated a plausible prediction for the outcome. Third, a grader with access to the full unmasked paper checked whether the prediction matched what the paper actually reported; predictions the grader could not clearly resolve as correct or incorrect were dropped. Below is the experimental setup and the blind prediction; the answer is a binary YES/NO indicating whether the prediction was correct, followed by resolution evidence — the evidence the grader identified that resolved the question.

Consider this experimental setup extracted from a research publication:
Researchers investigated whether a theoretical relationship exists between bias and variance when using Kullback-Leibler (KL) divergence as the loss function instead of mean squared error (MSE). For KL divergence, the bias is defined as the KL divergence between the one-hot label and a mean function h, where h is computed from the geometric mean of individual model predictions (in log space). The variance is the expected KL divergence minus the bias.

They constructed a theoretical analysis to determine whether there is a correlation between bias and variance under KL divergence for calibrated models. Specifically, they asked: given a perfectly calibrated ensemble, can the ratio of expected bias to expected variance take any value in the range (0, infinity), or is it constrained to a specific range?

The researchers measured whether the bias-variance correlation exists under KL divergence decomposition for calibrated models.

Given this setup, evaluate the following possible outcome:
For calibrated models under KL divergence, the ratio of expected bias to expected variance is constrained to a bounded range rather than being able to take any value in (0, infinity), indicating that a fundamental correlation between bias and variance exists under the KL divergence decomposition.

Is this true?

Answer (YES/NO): NO